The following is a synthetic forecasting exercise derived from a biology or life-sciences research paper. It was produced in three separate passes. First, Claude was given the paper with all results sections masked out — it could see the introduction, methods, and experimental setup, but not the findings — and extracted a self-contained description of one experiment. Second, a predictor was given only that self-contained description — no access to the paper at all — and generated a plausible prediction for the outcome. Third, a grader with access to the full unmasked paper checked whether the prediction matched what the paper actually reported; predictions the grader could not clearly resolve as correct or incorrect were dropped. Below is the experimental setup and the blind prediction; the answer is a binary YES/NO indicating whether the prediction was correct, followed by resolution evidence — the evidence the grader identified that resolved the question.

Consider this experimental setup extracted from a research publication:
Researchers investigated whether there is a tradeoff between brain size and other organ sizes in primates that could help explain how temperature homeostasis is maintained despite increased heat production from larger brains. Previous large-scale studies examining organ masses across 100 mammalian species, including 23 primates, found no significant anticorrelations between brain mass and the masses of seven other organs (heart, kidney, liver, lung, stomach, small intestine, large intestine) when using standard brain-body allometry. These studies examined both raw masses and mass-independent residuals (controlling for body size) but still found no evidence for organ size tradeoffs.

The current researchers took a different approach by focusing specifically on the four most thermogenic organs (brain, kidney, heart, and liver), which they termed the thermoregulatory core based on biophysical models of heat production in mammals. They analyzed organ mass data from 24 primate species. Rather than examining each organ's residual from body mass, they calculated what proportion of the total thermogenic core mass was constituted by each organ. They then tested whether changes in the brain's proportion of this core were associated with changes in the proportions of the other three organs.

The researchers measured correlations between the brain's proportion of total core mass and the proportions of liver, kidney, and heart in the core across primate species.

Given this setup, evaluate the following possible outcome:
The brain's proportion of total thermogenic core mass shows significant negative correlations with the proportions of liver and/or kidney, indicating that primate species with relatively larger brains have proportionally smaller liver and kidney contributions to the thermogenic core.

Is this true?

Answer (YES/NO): NO